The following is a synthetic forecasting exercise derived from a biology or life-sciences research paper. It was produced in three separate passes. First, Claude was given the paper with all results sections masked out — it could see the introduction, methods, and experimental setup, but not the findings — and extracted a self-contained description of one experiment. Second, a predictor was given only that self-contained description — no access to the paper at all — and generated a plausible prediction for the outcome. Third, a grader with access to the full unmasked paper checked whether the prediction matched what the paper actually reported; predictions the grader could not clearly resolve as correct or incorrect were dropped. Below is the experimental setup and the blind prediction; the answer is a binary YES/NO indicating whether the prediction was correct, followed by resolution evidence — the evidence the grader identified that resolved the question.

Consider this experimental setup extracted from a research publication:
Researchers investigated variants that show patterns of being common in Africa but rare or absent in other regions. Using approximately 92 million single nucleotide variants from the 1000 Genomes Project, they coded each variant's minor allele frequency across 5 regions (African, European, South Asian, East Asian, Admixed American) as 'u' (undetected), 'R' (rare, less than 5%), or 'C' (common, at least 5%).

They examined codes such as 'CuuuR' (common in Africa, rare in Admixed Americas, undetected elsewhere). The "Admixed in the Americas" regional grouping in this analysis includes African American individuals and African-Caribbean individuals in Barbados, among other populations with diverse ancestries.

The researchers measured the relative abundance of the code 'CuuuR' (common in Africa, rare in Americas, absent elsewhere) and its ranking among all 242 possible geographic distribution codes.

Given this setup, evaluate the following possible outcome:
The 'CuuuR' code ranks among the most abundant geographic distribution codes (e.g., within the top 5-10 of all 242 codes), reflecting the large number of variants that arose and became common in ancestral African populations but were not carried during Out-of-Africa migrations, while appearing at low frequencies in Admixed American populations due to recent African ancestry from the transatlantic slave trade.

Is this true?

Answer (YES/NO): YES